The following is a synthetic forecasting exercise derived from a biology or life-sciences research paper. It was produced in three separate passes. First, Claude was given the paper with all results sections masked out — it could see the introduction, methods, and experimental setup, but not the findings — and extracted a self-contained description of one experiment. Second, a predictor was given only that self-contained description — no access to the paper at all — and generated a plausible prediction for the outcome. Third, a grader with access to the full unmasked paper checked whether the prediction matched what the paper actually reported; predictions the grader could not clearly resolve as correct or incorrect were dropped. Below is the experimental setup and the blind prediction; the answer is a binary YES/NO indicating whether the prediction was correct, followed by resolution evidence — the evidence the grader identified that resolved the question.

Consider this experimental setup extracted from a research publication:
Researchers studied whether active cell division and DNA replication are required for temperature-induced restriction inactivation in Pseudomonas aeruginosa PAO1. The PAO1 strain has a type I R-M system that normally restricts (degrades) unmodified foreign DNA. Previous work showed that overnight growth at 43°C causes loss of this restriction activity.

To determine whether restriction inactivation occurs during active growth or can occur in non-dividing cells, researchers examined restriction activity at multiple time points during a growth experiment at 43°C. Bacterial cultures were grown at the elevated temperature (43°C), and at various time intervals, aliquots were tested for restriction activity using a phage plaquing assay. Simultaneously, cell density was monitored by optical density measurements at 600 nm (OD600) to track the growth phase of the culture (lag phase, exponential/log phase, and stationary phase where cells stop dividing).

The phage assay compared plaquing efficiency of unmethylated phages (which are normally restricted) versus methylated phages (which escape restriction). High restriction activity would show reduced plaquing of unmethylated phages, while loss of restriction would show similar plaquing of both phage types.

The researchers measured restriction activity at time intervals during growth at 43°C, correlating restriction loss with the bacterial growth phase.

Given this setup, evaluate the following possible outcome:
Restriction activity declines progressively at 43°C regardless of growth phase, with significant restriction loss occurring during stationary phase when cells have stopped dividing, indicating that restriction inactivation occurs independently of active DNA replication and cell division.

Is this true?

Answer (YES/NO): NO